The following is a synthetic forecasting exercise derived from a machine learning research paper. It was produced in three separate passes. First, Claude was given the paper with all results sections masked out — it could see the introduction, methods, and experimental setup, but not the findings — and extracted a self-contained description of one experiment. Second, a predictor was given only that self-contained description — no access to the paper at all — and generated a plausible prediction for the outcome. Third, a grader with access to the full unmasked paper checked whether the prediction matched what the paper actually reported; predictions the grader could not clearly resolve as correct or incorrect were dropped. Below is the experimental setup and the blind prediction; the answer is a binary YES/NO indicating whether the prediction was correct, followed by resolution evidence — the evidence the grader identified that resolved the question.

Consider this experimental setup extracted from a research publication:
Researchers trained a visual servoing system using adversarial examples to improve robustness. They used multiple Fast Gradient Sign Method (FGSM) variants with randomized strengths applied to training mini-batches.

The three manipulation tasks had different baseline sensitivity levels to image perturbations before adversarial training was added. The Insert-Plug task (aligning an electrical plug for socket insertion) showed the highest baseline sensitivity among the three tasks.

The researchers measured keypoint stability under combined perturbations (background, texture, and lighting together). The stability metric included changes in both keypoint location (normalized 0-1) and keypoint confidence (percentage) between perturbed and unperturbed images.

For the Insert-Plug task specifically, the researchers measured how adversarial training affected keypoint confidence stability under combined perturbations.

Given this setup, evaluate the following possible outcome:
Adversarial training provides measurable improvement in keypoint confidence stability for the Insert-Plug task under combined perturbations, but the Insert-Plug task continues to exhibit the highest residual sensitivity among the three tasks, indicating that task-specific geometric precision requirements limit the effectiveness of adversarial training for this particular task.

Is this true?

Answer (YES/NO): NO